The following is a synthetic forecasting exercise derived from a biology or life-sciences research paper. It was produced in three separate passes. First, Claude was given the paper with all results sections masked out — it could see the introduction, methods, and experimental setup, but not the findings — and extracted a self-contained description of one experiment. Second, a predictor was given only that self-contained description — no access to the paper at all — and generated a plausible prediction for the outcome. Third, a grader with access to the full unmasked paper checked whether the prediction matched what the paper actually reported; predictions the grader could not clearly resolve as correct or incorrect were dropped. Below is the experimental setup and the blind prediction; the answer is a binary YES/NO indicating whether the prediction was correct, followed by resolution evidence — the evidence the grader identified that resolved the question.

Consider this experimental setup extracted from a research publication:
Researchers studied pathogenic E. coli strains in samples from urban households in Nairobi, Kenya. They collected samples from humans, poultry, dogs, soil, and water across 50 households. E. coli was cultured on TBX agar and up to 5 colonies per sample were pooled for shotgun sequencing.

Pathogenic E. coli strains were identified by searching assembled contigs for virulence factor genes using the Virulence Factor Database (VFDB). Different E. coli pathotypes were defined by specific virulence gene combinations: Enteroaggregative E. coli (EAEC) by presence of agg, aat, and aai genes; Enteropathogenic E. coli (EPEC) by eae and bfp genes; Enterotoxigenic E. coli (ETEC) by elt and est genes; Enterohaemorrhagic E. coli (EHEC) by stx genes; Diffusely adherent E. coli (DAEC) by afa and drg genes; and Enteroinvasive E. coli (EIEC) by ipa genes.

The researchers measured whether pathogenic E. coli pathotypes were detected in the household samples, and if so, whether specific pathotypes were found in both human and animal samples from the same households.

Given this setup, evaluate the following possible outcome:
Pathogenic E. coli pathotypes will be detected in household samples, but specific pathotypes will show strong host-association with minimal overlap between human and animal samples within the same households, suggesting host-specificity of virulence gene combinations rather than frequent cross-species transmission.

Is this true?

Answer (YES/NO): NO